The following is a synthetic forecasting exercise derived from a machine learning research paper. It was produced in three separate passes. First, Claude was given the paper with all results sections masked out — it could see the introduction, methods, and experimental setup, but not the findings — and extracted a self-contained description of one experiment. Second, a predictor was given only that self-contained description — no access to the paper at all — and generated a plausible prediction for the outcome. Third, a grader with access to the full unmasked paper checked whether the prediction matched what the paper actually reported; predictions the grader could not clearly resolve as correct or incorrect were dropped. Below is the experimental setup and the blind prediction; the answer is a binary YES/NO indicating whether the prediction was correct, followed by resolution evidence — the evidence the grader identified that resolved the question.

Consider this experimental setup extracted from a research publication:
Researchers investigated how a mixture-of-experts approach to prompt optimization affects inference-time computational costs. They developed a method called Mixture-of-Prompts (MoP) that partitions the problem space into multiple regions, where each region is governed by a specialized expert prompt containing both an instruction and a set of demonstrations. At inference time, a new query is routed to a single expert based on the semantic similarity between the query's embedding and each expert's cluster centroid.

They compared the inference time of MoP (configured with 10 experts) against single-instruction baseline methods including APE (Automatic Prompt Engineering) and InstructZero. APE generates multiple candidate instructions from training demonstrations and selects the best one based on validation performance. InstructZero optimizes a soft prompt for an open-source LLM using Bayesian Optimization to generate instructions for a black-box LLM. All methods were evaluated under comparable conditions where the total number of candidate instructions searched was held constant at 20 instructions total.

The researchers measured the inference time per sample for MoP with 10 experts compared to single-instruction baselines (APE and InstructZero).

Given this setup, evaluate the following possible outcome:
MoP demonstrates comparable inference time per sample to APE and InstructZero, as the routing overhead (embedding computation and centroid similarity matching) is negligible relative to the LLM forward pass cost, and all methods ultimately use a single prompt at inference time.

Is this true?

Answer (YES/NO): YES